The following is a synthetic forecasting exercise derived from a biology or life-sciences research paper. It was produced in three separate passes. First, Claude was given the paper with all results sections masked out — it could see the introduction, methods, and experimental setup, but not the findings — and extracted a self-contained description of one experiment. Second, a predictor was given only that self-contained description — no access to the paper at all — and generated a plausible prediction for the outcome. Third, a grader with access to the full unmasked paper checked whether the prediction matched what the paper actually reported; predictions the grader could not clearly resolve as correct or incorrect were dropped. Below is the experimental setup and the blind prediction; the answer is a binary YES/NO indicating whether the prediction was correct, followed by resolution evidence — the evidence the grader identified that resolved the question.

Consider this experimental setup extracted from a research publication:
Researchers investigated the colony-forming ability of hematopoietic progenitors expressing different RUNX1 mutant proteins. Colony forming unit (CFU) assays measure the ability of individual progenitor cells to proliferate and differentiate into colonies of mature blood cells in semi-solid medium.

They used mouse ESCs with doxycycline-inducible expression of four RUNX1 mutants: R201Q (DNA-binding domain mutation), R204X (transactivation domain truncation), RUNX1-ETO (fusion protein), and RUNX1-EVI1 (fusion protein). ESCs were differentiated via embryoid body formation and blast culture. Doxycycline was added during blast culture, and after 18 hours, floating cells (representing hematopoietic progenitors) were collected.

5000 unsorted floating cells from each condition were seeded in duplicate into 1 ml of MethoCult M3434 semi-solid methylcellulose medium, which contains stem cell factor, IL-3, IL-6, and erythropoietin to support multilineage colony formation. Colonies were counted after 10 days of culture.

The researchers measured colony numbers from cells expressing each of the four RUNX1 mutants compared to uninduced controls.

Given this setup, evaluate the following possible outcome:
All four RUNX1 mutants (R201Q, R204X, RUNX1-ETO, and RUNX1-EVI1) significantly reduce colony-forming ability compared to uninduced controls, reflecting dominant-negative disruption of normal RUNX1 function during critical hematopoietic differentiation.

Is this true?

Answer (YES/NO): NO